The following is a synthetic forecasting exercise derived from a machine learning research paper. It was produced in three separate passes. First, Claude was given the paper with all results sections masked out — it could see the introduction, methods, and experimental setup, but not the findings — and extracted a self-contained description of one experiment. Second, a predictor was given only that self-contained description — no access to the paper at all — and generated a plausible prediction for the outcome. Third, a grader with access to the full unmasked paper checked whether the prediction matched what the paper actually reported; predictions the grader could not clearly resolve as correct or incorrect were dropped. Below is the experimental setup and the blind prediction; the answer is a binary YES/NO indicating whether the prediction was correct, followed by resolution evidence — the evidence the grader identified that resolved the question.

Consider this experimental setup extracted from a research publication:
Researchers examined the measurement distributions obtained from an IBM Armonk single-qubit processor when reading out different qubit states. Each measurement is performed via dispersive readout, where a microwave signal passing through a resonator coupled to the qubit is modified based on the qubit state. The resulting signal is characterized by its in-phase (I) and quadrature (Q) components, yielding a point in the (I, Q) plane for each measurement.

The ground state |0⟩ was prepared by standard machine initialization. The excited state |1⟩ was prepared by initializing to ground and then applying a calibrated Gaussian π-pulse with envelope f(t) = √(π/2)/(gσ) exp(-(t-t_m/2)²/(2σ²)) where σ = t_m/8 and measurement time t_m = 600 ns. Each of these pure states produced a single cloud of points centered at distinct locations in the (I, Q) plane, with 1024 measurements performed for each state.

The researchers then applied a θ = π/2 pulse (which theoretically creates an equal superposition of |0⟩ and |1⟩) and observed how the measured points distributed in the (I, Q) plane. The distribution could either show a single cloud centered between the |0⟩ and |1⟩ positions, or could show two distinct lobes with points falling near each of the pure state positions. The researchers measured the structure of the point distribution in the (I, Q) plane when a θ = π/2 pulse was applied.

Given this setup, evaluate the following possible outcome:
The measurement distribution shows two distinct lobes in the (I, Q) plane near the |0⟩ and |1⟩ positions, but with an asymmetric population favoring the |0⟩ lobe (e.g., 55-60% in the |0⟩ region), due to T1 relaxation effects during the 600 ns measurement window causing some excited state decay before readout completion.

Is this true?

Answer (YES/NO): NO